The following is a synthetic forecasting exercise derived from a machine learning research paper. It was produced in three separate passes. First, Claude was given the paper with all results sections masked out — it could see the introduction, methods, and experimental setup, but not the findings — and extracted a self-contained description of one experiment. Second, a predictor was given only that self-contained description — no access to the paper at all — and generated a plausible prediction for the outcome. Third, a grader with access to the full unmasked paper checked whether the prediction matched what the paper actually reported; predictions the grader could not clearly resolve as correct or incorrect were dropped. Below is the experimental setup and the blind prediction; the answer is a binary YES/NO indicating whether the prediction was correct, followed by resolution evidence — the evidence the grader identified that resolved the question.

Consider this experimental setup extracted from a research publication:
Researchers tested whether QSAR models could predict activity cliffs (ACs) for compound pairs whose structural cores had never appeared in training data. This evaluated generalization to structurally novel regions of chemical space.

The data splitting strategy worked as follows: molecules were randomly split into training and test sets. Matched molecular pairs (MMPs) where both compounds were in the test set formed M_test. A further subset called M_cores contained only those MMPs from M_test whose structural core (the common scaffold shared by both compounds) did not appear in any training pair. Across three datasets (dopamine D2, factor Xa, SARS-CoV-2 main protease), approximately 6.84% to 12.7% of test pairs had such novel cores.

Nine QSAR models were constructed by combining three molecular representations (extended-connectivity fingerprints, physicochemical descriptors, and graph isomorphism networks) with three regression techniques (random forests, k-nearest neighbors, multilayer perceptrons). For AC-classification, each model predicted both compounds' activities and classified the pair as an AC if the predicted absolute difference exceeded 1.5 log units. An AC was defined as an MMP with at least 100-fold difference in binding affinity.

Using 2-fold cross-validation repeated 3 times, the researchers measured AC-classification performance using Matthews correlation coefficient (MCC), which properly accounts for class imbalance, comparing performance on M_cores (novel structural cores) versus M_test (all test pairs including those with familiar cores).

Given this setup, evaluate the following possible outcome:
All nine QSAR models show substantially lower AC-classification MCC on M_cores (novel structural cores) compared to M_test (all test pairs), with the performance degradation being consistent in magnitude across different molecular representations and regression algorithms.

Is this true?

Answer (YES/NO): NO